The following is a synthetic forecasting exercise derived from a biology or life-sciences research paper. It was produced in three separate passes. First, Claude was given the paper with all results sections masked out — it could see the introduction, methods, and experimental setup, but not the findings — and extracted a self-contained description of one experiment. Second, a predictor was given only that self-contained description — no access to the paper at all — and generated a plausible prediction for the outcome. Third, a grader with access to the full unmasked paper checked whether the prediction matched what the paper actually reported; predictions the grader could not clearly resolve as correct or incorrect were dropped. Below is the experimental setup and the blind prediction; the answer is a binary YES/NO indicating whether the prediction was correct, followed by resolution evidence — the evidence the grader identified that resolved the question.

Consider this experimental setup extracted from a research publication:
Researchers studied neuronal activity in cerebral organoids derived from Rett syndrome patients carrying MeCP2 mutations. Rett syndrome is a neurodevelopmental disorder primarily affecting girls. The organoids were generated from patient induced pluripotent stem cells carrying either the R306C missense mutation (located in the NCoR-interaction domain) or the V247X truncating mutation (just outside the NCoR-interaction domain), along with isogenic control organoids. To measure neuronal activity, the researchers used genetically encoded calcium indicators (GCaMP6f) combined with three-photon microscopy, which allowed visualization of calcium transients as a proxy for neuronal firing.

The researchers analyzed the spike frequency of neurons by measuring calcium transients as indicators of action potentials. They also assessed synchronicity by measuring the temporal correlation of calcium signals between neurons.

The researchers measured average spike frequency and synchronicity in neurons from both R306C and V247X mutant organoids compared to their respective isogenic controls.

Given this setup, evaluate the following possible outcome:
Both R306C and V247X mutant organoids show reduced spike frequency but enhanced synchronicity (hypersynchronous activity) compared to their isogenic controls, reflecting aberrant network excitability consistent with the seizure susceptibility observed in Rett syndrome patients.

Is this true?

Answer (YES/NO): NO